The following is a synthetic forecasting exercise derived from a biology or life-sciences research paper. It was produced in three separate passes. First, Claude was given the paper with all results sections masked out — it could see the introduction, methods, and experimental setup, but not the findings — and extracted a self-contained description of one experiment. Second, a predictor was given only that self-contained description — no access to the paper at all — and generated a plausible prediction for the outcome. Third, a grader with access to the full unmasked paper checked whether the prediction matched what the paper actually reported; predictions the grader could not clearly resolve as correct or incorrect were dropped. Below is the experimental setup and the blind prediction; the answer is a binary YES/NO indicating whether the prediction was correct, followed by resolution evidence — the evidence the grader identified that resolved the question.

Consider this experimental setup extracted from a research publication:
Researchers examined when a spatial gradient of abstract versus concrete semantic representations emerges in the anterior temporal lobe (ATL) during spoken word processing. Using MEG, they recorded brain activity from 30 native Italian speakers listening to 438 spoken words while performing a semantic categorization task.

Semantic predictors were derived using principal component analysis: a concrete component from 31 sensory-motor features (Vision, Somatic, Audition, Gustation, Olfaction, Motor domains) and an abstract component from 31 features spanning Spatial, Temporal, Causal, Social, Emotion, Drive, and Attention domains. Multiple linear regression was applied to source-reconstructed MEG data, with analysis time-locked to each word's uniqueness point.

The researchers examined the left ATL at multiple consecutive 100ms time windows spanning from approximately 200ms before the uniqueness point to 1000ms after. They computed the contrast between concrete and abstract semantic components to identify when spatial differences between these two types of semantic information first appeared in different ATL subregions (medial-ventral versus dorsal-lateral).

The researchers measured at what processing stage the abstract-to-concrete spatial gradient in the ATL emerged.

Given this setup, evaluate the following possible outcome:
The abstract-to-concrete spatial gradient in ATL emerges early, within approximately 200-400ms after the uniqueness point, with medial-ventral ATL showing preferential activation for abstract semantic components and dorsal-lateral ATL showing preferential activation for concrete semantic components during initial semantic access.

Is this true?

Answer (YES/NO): NO